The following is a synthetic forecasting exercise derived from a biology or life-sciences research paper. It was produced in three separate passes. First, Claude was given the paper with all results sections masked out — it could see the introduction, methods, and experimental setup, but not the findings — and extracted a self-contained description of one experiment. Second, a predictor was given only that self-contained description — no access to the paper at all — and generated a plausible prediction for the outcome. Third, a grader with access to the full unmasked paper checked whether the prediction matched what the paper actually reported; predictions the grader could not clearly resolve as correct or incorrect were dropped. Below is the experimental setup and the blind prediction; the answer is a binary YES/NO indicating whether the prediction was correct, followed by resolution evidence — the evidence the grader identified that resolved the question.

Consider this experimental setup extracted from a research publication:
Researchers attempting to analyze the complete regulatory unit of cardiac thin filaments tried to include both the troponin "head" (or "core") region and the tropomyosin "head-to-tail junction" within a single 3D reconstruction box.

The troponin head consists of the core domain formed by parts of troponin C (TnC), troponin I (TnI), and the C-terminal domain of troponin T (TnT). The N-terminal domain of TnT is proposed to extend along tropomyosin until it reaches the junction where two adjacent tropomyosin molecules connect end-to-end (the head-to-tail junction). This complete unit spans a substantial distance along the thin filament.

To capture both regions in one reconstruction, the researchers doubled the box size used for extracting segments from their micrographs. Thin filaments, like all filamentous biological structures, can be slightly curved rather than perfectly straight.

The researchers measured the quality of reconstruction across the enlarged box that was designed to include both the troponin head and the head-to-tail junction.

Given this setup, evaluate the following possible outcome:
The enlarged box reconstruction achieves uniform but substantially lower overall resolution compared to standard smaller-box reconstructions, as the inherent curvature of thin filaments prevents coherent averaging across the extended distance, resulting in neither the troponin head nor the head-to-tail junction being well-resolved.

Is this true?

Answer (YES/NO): NO